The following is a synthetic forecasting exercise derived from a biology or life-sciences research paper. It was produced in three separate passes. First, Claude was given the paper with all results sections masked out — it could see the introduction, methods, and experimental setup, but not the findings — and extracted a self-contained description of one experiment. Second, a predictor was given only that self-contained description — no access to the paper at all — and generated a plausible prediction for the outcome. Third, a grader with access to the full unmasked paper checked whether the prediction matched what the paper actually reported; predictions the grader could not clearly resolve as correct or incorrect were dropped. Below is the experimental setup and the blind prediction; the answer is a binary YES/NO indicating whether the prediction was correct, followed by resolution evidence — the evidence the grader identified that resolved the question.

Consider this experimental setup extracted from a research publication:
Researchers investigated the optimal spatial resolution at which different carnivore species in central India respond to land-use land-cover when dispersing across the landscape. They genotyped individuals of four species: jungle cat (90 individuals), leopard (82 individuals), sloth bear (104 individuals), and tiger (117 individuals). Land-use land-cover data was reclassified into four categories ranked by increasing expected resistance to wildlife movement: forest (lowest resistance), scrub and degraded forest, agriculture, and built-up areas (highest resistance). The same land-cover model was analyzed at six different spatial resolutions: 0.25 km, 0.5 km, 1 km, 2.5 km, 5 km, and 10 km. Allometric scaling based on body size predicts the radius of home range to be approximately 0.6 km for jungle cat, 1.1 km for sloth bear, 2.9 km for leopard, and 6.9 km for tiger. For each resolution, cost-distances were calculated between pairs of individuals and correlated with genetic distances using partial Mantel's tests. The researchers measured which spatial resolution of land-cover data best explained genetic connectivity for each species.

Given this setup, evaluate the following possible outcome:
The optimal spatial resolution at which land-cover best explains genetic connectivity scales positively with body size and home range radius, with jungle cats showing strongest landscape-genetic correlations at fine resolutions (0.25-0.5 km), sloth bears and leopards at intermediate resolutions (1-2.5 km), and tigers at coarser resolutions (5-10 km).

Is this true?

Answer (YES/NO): NO